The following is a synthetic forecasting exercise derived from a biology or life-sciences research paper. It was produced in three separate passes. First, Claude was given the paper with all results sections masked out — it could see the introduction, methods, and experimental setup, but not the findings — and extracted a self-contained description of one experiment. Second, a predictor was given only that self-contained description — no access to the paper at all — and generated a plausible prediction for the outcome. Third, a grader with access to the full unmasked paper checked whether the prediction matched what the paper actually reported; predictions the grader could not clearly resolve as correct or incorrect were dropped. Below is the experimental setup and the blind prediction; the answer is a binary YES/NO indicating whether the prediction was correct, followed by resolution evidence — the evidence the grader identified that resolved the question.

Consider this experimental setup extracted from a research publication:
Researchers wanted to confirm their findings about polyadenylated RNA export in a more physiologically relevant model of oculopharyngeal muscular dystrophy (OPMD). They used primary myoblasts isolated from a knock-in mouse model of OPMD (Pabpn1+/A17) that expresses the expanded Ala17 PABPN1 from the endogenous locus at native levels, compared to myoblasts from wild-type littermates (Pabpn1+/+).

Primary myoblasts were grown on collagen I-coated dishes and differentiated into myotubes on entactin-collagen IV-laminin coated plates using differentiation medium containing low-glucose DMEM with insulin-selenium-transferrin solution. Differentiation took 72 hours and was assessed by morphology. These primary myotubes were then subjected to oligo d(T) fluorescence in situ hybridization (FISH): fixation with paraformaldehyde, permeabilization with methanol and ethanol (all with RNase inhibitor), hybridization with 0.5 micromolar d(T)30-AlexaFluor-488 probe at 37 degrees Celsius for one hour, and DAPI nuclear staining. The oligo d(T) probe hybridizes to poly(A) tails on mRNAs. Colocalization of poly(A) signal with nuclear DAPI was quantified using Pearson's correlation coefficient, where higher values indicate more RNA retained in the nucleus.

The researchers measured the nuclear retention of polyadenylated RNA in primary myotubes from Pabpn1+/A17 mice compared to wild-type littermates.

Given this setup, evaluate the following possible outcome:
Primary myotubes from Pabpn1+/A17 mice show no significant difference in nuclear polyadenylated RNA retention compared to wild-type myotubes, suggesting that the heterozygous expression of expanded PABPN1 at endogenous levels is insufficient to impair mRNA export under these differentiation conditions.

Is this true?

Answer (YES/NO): NO